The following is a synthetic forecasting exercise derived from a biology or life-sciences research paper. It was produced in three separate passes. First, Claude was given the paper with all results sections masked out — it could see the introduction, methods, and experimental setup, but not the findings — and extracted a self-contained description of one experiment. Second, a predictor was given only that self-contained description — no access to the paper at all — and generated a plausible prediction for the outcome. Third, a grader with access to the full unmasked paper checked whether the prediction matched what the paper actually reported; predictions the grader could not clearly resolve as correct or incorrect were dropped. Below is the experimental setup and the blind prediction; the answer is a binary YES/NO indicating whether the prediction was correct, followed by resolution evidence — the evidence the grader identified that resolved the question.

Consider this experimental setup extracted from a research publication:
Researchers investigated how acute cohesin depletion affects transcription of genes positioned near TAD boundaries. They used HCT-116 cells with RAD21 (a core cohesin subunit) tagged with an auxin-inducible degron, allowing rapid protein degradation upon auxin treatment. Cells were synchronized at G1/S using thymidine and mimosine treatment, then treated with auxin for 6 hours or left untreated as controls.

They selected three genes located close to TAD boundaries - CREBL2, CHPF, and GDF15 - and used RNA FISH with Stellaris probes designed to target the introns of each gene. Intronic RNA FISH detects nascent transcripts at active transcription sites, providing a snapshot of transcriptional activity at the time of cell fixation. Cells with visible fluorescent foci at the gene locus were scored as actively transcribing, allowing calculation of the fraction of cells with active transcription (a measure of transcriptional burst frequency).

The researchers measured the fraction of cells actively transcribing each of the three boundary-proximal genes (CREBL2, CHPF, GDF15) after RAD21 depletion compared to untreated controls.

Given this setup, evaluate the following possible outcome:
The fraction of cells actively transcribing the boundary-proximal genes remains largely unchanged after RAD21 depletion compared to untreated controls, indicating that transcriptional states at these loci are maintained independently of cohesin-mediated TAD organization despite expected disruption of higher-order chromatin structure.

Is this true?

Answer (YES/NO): NO